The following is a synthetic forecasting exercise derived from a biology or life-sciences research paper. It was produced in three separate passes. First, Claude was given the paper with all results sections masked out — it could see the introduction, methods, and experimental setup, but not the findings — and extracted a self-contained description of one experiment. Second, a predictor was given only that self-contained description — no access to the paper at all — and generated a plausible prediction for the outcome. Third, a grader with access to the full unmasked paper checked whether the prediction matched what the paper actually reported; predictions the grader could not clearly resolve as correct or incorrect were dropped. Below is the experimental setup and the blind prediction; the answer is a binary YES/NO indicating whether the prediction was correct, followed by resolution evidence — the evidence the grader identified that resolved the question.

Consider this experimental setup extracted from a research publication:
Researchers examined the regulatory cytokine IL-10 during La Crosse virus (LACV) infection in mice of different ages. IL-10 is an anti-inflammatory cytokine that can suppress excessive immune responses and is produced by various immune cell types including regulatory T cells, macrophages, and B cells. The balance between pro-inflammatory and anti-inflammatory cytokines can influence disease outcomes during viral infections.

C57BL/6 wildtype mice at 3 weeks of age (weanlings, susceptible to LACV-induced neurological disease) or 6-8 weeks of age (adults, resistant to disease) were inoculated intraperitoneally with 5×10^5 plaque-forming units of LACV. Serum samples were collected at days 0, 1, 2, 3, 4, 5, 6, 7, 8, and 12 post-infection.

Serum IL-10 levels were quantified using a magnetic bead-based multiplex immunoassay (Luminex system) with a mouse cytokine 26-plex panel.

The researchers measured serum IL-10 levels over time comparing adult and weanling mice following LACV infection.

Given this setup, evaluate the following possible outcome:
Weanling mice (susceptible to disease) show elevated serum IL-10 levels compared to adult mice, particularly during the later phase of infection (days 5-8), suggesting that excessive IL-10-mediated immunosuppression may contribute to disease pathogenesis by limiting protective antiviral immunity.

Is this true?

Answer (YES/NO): NO